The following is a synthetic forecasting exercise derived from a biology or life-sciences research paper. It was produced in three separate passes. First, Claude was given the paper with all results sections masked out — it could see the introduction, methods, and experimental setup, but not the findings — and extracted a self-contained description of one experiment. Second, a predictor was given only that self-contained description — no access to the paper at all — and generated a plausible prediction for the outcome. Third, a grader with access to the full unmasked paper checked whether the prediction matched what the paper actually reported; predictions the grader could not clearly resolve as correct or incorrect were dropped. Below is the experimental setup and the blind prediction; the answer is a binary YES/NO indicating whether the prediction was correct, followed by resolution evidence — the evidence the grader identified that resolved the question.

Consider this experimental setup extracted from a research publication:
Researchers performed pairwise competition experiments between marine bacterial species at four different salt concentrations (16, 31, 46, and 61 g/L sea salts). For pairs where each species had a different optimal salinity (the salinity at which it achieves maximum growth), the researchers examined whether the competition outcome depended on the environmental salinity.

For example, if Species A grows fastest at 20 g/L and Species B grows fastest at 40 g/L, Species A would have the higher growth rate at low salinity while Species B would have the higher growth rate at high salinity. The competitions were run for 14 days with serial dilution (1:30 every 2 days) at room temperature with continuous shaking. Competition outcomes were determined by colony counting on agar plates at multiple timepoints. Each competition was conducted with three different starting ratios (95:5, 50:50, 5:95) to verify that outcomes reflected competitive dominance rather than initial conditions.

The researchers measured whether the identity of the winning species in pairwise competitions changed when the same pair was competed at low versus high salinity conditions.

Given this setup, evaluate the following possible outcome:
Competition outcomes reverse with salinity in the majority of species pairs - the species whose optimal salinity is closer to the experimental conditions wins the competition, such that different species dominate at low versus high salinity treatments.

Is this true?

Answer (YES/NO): NO